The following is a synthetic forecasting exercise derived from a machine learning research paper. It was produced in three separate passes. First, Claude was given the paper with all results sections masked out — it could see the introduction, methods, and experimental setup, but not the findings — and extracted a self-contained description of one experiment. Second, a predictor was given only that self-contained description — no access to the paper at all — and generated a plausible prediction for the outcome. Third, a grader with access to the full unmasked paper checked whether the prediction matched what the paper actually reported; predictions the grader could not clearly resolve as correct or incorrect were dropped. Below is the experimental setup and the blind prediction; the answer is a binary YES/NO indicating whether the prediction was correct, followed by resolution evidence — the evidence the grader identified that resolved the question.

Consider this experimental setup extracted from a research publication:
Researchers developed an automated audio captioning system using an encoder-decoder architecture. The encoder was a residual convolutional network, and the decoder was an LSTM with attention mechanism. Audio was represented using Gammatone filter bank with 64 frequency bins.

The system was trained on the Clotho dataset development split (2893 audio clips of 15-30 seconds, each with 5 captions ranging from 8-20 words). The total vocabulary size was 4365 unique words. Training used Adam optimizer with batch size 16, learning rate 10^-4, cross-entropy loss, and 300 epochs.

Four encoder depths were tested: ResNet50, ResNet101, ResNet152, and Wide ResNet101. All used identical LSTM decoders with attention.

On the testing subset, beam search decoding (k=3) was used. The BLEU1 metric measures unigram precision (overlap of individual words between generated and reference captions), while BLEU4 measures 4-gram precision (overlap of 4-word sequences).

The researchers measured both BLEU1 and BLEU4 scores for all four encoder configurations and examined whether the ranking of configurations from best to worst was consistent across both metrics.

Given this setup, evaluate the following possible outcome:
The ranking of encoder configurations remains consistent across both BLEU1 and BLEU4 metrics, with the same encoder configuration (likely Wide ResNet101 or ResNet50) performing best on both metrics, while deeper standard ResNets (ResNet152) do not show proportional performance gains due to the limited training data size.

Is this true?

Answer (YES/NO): NO